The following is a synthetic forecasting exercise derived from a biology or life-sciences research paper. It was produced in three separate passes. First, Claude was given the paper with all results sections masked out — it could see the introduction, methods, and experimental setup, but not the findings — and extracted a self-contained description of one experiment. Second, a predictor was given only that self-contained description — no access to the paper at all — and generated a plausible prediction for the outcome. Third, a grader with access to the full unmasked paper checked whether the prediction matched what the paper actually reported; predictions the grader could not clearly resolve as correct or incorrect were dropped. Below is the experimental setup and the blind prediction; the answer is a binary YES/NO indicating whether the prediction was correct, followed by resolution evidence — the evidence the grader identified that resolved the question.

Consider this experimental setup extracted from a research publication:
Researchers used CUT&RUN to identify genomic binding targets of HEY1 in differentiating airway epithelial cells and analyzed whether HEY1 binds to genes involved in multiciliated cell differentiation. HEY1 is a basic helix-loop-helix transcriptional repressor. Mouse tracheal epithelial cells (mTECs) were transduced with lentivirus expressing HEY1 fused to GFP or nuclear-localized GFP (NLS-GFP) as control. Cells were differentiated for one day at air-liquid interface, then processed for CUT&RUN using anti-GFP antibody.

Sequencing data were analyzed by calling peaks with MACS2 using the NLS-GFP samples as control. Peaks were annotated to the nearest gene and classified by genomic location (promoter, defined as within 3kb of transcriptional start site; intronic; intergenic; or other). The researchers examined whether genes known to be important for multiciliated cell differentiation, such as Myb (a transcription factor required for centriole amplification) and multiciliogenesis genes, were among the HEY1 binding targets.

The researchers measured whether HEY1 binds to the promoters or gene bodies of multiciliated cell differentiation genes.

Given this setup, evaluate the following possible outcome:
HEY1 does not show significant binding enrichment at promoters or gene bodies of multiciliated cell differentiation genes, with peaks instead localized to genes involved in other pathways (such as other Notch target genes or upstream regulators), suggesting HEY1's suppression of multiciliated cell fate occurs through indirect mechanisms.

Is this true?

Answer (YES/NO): NO